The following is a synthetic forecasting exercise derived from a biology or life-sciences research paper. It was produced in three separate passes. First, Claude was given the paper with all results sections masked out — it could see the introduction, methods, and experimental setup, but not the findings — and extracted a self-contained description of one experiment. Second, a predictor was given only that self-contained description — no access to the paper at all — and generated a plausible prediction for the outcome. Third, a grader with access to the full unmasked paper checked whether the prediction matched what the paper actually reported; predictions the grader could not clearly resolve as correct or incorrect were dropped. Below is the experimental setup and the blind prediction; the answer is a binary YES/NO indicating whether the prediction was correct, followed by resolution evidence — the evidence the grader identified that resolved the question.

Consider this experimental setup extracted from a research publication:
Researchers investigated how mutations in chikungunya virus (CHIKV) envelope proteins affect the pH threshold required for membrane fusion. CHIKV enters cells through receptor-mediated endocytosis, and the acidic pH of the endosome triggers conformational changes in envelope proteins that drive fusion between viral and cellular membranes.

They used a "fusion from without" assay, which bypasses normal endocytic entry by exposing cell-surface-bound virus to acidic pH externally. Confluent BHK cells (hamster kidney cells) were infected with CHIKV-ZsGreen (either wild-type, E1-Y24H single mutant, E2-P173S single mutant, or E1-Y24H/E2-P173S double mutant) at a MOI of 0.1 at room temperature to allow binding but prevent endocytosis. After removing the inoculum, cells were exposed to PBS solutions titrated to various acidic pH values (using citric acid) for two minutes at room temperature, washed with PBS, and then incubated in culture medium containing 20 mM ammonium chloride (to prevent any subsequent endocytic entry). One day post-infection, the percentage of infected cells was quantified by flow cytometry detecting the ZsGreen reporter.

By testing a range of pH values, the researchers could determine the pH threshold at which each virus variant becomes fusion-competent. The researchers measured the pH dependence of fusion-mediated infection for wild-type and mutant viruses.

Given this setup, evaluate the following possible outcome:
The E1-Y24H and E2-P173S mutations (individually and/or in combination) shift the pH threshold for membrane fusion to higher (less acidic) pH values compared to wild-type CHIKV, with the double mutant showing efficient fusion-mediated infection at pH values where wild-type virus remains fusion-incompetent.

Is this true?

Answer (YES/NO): NO